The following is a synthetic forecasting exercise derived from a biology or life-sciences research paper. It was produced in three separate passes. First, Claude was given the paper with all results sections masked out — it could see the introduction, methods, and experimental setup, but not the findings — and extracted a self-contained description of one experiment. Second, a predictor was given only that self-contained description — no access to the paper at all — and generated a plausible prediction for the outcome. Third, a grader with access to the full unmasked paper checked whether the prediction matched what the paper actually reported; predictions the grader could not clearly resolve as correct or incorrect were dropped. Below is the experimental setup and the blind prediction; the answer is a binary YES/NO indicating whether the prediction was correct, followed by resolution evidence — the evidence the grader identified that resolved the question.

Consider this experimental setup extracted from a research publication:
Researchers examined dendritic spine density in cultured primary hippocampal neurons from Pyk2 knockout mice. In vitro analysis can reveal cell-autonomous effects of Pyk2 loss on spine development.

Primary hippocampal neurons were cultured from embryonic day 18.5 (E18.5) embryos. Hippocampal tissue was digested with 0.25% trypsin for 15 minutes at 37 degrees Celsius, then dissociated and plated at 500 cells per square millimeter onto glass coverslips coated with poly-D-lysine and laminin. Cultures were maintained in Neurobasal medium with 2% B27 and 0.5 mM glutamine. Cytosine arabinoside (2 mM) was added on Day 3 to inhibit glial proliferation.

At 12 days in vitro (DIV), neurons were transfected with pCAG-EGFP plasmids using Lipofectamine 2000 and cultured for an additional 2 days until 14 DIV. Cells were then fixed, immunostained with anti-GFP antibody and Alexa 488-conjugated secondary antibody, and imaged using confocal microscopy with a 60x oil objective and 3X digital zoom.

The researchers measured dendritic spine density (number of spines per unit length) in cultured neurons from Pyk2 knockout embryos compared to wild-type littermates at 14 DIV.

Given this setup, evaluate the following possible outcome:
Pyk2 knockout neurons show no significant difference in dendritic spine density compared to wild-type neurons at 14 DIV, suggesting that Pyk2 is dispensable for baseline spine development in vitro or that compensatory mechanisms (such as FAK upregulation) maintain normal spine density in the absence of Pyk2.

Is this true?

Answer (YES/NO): NO